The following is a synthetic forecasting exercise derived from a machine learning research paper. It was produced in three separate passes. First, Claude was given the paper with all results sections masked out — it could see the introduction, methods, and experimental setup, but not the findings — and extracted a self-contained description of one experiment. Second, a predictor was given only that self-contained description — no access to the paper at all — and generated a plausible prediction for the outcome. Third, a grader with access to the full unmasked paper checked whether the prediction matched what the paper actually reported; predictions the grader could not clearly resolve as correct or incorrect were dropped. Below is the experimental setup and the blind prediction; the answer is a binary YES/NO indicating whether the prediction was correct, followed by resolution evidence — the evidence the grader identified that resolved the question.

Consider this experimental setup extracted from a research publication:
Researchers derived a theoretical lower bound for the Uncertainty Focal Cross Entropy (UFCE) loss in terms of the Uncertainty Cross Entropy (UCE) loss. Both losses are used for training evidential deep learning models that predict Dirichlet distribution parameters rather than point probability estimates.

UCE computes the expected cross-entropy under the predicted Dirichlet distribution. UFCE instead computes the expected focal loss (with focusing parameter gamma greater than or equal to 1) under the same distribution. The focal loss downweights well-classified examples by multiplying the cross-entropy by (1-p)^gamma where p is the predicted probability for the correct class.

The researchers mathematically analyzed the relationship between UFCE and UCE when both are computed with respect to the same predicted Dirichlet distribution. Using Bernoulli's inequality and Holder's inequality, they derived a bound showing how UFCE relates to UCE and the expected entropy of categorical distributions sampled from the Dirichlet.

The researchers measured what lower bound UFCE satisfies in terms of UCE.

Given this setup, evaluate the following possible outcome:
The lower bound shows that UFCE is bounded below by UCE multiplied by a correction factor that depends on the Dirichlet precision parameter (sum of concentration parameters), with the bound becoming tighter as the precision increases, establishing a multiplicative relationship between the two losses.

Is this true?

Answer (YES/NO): NO